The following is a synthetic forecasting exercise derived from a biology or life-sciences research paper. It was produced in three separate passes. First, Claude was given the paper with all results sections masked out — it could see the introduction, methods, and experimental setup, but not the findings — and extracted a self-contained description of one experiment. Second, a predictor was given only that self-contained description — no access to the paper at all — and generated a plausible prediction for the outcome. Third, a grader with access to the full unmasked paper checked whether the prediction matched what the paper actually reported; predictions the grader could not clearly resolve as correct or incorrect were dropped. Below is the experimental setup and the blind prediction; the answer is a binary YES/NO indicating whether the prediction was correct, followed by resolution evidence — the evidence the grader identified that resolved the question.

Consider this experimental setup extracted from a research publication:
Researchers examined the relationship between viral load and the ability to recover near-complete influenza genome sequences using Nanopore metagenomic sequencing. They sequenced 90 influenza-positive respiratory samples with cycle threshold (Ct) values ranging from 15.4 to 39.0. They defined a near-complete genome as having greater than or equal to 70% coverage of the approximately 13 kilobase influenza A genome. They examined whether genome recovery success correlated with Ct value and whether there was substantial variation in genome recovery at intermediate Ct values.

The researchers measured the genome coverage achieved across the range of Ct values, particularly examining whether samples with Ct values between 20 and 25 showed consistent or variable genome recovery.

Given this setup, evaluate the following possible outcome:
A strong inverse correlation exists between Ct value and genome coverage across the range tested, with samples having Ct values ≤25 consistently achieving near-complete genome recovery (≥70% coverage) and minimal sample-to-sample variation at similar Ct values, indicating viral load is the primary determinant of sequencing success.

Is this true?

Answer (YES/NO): NO